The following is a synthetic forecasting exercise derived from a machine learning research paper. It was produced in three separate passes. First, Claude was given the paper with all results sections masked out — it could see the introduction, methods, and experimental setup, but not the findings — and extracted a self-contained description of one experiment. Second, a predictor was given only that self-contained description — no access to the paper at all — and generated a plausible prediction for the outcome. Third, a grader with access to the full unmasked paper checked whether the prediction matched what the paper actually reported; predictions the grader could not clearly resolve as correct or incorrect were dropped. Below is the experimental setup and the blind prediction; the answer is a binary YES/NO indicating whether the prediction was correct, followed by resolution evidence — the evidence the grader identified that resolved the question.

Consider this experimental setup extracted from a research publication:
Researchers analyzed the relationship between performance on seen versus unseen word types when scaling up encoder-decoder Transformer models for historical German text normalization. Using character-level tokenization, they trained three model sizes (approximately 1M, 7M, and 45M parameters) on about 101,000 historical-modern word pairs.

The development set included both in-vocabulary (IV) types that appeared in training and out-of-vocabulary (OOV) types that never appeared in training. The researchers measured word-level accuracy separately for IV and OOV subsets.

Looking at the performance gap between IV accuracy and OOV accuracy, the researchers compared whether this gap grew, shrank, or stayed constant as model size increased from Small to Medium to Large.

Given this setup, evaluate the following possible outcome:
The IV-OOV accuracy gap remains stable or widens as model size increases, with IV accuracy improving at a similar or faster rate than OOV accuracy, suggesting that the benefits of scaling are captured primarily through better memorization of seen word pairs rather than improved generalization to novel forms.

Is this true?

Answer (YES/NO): YES